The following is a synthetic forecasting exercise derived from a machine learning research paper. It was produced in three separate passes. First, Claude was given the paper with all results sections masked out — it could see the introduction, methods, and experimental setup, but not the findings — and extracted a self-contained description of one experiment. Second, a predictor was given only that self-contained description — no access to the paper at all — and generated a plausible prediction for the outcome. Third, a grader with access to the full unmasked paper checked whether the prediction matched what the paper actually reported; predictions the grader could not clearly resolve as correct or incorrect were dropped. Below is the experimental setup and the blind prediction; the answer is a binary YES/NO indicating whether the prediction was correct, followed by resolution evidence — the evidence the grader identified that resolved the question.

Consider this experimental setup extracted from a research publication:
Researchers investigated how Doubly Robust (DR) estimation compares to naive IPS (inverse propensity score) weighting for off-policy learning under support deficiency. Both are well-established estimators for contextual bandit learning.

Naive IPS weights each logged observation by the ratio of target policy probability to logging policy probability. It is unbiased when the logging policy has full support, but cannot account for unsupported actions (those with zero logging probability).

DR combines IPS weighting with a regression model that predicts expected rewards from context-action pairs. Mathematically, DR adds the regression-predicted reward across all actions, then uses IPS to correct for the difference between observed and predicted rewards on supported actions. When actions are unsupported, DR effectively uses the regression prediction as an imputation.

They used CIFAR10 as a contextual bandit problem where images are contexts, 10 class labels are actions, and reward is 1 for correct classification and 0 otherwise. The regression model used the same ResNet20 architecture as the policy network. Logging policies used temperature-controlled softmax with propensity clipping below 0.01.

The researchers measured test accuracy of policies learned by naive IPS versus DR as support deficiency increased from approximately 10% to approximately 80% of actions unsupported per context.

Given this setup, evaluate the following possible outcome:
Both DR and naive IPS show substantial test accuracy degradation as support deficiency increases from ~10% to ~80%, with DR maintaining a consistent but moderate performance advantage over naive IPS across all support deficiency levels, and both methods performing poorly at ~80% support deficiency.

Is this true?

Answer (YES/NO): NO